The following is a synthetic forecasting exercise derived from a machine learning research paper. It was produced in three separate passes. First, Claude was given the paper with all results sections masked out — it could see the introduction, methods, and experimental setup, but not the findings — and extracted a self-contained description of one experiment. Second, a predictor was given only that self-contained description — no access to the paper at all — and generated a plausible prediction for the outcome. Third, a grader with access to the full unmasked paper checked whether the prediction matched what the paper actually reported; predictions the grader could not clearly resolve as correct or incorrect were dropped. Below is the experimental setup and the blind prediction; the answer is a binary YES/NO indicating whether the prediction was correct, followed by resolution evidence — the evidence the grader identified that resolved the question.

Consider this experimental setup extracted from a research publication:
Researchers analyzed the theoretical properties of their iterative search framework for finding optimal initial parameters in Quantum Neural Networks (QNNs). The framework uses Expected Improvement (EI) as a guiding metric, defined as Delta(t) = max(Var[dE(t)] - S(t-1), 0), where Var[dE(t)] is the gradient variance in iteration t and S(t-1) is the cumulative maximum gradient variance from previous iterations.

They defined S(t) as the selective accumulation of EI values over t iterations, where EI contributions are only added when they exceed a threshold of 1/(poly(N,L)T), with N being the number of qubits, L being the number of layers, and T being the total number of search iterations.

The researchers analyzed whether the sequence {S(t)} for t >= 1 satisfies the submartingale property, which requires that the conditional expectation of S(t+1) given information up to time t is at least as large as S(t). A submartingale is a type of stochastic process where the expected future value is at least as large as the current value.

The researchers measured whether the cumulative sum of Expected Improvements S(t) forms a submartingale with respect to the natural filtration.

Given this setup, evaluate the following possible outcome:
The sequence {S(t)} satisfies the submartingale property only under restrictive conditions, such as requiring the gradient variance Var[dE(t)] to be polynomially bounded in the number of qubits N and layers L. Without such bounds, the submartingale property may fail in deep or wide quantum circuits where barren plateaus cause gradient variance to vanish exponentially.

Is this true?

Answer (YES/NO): NO